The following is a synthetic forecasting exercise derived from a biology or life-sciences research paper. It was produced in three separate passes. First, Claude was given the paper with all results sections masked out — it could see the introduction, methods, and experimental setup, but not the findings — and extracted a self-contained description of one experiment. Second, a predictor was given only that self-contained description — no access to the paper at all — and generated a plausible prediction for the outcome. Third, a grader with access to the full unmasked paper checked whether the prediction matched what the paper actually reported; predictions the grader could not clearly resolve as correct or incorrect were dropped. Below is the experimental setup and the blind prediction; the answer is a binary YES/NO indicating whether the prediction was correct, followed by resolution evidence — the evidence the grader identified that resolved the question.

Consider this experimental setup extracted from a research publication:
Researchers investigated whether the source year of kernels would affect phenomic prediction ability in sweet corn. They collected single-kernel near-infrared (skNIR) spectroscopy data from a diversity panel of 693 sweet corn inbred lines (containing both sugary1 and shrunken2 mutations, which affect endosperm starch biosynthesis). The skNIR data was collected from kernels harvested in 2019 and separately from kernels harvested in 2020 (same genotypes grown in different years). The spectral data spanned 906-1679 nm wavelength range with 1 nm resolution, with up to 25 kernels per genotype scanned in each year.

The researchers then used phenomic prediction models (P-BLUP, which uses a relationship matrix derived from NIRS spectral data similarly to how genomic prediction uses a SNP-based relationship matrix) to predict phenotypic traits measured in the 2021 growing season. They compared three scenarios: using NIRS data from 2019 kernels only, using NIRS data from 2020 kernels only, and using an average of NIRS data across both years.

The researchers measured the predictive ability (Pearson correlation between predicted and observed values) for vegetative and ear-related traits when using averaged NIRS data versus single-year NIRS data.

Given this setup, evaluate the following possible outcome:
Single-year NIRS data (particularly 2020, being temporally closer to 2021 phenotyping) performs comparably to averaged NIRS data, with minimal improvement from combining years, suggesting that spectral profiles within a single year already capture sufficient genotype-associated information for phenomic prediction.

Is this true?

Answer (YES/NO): NO